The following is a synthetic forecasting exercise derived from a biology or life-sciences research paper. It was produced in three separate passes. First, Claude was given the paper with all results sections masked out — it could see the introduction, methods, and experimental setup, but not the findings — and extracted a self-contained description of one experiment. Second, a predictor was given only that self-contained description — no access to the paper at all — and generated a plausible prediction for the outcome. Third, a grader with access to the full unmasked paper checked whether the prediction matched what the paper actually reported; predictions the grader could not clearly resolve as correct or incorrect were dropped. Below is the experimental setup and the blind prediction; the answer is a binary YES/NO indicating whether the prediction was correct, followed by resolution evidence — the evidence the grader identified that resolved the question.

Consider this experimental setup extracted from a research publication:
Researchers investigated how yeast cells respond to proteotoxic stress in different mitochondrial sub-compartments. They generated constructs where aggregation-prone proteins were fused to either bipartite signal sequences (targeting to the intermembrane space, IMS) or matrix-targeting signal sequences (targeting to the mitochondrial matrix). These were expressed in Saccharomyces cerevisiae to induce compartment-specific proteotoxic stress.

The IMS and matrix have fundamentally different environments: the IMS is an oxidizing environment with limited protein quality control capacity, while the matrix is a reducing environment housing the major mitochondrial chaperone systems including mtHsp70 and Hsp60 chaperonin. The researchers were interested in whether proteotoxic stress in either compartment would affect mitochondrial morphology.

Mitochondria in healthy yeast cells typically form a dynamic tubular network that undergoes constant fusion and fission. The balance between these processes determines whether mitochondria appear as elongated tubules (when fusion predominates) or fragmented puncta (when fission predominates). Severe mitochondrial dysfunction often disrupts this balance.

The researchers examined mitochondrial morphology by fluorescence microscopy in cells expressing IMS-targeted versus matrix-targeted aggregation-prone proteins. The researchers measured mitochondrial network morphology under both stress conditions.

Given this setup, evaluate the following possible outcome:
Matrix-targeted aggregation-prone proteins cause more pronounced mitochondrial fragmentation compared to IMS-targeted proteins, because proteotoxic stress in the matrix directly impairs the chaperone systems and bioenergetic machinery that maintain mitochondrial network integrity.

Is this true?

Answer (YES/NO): YES